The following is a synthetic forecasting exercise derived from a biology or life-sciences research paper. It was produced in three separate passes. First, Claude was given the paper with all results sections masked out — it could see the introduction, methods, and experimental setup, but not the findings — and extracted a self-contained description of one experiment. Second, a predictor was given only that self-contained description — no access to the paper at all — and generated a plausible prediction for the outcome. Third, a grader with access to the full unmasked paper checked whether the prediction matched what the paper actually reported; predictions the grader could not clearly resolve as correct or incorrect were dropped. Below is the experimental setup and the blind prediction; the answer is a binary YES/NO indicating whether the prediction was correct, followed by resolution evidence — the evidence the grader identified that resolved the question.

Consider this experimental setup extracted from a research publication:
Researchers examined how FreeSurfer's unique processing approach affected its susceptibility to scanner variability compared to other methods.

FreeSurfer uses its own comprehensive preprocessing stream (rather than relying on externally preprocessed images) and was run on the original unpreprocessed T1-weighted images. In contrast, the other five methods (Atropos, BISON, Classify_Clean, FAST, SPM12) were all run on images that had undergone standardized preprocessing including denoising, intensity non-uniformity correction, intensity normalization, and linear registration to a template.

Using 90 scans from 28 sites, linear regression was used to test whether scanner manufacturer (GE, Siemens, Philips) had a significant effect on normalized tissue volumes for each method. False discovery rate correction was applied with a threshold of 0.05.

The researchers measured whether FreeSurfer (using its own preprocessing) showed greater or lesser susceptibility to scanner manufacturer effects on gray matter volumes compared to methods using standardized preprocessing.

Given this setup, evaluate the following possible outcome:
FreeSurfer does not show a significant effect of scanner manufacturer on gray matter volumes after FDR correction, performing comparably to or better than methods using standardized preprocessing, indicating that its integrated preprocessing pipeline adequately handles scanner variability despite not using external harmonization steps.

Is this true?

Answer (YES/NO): NO